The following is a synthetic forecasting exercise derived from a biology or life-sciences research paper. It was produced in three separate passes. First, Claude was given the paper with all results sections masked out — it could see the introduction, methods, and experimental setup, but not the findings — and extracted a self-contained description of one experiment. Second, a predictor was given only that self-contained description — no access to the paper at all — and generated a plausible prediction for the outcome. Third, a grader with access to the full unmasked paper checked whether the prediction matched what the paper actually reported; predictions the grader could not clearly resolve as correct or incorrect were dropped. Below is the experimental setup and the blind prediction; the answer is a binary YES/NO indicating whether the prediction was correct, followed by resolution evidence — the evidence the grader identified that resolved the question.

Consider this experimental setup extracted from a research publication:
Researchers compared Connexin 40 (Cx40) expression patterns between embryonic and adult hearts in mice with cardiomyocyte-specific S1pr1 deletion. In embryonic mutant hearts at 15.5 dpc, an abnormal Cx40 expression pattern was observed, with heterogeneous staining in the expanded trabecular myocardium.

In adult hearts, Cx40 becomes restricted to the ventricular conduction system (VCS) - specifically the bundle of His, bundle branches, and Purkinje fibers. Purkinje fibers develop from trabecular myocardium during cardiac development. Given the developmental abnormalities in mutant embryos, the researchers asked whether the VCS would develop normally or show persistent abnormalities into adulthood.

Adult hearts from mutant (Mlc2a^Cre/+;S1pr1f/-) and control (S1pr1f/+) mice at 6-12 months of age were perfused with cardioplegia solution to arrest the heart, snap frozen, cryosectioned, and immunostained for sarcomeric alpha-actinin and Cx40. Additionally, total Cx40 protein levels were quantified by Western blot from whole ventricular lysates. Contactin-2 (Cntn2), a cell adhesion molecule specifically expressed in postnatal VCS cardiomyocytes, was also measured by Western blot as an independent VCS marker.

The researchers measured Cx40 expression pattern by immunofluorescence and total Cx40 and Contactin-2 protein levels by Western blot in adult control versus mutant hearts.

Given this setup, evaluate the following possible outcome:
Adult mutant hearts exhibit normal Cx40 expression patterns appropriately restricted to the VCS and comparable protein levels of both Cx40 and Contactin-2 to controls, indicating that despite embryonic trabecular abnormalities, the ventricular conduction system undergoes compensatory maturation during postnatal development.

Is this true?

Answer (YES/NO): YES